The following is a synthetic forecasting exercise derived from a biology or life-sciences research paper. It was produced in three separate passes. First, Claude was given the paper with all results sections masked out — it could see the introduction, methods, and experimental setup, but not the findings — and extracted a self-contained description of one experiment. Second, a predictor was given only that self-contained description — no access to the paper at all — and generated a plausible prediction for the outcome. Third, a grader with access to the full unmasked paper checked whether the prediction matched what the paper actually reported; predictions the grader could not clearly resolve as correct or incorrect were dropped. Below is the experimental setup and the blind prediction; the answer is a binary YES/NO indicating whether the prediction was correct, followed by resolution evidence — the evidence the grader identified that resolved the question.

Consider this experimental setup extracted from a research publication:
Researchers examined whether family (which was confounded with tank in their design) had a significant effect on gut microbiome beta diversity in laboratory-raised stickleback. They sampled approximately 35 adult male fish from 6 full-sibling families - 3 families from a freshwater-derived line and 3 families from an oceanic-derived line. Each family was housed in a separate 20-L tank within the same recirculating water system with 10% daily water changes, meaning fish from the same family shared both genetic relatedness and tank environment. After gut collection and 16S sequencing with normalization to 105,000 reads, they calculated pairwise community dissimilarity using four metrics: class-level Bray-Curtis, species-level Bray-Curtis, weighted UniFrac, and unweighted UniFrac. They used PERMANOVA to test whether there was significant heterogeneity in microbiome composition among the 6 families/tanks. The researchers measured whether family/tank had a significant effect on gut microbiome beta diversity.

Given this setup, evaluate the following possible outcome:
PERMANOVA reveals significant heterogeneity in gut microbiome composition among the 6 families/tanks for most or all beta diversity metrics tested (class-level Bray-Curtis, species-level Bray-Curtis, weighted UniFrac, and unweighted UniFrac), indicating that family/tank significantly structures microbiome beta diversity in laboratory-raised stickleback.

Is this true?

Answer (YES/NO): YES